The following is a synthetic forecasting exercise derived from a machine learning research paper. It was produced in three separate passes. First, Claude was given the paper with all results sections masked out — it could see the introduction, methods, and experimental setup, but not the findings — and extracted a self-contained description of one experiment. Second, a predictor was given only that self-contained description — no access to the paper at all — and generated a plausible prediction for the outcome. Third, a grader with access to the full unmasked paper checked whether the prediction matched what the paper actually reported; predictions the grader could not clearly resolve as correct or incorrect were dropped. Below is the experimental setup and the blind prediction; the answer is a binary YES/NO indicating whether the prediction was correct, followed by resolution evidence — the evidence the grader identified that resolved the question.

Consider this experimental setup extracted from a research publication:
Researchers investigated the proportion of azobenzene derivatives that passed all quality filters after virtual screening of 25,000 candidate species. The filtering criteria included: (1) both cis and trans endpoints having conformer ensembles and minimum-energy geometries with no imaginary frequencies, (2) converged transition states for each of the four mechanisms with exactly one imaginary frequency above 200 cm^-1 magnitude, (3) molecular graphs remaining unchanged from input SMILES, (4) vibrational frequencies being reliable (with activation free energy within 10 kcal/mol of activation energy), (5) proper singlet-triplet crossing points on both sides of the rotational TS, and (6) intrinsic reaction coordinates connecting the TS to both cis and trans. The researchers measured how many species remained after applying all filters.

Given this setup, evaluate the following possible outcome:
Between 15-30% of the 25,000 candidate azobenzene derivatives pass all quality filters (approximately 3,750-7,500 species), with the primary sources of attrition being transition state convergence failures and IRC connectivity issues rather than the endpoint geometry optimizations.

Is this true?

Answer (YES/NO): NO